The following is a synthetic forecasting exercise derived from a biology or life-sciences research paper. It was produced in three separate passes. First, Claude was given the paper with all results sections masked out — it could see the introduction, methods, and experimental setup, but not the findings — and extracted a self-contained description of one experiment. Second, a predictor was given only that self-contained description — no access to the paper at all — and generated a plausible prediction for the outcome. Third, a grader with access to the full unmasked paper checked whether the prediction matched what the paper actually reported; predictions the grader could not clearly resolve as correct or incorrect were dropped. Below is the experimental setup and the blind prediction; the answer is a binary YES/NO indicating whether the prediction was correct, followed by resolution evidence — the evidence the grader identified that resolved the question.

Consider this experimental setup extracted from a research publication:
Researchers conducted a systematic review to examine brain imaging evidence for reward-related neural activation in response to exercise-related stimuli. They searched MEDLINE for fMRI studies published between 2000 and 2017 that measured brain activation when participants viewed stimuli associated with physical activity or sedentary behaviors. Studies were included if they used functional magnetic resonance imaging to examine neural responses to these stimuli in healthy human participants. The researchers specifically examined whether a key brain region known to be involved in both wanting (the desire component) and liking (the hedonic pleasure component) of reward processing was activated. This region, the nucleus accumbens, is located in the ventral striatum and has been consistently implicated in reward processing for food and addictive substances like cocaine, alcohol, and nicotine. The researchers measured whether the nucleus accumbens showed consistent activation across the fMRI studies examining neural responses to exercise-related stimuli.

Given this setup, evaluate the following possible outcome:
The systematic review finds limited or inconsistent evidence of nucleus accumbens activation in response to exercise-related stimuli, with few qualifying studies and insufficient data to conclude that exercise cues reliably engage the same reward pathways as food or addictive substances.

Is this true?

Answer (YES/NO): YES